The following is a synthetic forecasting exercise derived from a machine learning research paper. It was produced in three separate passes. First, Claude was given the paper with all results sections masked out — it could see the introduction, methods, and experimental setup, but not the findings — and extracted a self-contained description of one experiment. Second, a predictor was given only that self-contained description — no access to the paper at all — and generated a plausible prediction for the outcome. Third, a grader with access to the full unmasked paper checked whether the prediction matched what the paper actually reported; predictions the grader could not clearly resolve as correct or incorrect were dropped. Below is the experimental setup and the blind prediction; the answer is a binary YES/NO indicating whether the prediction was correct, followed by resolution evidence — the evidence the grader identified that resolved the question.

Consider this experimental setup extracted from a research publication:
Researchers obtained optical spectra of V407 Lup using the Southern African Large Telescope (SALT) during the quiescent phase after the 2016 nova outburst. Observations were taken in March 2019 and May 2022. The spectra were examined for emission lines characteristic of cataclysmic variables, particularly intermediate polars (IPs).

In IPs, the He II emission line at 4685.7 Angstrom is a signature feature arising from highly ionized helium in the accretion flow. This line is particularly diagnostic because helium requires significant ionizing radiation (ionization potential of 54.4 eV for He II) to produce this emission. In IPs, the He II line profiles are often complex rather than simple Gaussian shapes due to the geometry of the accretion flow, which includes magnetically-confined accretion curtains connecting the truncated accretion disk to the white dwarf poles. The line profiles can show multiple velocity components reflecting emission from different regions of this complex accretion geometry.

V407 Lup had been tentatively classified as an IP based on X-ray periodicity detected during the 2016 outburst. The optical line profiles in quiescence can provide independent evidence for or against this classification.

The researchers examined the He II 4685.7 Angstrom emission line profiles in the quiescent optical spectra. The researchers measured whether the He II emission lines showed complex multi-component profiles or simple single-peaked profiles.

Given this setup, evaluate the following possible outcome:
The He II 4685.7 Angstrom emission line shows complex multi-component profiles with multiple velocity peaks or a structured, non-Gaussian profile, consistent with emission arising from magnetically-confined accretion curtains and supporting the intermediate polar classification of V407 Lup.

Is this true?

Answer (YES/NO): YES